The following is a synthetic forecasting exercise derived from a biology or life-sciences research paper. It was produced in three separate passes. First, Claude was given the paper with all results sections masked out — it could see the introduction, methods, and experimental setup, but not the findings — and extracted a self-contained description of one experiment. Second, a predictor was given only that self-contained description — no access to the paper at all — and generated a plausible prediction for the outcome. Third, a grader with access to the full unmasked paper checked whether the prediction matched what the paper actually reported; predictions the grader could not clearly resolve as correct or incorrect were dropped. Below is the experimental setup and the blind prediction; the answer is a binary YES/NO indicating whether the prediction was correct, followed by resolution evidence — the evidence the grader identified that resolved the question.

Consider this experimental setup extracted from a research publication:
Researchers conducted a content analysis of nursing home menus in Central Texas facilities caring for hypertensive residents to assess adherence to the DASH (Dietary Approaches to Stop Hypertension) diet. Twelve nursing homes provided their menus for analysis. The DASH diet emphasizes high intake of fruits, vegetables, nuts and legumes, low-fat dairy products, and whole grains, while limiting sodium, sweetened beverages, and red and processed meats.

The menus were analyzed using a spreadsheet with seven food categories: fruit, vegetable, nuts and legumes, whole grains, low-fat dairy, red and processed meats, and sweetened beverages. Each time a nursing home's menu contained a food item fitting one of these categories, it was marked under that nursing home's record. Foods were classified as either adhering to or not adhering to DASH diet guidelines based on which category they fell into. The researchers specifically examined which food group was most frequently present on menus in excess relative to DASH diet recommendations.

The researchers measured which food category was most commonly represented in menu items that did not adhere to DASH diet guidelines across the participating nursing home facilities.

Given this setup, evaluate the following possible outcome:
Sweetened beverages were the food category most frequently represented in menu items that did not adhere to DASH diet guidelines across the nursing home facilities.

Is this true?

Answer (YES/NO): NO